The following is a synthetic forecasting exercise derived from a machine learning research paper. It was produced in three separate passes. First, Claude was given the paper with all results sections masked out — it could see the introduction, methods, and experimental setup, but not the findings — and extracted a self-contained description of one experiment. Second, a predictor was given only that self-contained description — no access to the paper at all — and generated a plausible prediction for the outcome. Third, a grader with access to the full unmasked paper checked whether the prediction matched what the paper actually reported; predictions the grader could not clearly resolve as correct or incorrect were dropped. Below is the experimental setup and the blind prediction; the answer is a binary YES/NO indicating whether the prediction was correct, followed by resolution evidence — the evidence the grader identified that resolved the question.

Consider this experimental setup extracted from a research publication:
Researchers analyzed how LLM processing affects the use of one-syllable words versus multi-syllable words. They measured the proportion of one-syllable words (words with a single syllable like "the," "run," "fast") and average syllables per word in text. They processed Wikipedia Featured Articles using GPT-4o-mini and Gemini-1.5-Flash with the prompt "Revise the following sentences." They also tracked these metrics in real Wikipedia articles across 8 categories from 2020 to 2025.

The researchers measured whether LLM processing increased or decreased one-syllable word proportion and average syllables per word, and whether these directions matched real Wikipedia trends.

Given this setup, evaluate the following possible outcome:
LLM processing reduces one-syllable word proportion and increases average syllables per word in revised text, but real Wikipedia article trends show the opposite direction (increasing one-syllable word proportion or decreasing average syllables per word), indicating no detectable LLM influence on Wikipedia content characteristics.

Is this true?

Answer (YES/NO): NO